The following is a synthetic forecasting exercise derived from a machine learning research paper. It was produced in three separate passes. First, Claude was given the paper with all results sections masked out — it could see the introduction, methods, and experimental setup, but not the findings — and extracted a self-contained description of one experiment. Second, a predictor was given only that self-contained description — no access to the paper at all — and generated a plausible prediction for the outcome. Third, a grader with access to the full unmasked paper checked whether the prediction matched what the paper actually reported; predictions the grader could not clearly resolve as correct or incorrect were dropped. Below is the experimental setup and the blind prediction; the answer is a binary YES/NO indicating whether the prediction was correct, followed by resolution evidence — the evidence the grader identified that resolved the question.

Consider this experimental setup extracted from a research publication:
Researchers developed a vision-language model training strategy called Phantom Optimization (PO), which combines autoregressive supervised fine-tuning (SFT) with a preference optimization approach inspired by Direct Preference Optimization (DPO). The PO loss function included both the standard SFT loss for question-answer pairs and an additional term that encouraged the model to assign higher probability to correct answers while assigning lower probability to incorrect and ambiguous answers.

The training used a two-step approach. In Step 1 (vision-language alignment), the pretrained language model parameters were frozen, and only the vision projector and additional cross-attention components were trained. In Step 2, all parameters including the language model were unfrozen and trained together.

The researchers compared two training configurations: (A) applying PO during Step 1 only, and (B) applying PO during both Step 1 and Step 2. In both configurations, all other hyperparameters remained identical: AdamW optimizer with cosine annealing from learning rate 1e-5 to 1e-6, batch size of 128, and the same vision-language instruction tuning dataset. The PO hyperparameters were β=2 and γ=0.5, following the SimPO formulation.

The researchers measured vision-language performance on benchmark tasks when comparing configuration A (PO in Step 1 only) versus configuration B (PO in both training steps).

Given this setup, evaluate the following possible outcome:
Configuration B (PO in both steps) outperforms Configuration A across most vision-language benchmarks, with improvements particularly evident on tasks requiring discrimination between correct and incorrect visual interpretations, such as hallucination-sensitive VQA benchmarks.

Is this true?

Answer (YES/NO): NO